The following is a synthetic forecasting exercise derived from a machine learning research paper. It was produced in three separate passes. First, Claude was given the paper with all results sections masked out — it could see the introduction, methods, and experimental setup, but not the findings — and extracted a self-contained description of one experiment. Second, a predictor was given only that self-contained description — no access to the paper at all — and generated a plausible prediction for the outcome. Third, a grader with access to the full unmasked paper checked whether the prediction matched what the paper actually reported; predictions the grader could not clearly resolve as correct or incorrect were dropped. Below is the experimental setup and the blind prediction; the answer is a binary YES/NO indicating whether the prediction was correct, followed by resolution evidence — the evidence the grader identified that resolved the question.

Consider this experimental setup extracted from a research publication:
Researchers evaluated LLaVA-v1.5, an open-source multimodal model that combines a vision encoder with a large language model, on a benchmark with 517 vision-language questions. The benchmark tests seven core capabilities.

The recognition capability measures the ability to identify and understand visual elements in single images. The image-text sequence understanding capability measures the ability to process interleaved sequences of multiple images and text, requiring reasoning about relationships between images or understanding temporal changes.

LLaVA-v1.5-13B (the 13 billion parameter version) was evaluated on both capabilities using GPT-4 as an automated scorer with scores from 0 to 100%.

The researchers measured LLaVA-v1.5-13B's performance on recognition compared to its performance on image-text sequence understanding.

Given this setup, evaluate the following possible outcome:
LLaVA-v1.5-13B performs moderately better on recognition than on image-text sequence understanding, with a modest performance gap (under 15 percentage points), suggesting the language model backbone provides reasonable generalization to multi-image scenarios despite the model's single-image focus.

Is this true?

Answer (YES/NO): NO